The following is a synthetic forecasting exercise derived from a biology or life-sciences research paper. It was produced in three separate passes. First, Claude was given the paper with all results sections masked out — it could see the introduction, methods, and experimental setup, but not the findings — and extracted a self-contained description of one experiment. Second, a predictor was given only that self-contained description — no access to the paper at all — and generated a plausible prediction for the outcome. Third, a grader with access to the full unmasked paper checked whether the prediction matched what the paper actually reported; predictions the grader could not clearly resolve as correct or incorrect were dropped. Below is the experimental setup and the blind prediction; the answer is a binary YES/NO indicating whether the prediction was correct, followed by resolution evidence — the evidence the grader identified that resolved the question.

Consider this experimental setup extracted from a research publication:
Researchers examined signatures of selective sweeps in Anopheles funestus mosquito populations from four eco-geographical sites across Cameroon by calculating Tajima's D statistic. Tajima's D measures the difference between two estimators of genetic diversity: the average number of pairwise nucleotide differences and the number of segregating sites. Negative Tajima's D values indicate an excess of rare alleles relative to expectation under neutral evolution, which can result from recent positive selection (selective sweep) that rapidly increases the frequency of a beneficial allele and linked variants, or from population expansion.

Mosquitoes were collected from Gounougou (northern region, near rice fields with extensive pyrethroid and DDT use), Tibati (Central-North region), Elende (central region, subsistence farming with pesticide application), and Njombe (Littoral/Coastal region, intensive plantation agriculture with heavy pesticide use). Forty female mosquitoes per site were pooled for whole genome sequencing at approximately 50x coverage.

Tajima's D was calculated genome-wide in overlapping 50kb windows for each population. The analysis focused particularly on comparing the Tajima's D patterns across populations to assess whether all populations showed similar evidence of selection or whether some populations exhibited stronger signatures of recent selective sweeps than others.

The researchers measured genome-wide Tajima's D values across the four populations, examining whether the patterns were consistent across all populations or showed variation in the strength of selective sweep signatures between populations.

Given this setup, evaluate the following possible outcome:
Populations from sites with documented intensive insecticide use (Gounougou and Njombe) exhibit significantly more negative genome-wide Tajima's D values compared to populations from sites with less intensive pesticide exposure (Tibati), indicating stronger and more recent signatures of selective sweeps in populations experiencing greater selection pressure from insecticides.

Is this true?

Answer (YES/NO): NO